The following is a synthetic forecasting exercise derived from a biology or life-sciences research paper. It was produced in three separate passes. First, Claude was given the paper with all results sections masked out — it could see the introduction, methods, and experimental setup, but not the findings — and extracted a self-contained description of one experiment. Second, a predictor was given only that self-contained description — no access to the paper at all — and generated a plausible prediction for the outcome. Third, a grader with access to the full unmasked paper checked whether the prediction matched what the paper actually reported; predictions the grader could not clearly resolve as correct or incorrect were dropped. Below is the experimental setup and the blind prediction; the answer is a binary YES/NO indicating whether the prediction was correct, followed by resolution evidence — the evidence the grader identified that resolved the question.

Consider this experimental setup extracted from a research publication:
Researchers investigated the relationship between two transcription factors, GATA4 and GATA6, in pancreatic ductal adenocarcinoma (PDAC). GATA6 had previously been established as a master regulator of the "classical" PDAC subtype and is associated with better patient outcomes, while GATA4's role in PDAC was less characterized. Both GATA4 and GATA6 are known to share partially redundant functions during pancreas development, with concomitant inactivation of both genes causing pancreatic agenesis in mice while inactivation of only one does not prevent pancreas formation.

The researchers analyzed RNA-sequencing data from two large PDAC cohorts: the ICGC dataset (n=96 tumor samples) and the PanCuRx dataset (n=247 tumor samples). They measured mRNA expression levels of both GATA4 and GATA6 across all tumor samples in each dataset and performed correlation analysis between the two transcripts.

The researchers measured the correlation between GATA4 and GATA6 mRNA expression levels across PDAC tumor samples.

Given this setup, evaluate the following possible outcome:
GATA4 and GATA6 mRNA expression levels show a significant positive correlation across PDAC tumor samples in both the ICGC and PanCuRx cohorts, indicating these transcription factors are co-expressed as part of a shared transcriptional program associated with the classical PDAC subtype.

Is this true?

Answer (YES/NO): YES